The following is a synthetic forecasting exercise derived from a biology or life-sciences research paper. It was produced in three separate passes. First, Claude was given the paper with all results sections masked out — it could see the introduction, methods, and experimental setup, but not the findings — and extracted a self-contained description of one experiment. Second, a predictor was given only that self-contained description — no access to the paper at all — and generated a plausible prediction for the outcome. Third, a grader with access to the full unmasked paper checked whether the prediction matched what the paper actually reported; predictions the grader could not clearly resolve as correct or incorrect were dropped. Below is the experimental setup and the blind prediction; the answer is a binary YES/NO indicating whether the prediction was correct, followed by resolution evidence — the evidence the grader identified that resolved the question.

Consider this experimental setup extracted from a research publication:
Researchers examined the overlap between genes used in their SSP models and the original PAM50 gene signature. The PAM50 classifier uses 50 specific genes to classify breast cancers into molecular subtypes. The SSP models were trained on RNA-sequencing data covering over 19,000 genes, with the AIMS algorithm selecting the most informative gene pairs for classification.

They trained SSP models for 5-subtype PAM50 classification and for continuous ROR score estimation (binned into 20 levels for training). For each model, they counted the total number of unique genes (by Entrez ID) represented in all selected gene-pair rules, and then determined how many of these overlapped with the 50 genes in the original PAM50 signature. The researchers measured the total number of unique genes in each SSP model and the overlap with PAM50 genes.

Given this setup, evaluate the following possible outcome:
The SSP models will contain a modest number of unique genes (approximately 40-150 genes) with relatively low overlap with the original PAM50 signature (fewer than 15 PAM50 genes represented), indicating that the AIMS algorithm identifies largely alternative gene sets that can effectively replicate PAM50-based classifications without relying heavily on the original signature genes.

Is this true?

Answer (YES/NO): NO